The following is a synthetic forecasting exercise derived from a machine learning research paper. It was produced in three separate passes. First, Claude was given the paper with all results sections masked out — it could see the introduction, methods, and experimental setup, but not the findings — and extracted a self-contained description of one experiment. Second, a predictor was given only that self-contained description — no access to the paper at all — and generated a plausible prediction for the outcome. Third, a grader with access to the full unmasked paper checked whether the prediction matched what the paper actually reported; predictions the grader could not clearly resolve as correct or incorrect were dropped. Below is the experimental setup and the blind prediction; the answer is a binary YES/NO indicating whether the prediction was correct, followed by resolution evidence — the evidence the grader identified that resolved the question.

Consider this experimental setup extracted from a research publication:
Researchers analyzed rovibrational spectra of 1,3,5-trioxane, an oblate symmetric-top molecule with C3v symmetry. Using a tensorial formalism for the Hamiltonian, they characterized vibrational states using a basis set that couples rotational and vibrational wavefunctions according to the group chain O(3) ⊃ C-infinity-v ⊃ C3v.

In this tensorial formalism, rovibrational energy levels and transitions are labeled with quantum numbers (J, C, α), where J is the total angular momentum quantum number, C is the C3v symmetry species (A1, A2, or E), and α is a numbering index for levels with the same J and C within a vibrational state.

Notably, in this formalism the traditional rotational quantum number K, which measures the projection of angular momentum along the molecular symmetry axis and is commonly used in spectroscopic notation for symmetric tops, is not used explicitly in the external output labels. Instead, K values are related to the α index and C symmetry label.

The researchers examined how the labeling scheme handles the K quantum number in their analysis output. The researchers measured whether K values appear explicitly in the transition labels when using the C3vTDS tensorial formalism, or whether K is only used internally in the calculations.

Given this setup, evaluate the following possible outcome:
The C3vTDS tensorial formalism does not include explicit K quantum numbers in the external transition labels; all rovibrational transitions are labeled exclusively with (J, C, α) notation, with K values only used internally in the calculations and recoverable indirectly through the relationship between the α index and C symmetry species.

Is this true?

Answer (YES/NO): YES